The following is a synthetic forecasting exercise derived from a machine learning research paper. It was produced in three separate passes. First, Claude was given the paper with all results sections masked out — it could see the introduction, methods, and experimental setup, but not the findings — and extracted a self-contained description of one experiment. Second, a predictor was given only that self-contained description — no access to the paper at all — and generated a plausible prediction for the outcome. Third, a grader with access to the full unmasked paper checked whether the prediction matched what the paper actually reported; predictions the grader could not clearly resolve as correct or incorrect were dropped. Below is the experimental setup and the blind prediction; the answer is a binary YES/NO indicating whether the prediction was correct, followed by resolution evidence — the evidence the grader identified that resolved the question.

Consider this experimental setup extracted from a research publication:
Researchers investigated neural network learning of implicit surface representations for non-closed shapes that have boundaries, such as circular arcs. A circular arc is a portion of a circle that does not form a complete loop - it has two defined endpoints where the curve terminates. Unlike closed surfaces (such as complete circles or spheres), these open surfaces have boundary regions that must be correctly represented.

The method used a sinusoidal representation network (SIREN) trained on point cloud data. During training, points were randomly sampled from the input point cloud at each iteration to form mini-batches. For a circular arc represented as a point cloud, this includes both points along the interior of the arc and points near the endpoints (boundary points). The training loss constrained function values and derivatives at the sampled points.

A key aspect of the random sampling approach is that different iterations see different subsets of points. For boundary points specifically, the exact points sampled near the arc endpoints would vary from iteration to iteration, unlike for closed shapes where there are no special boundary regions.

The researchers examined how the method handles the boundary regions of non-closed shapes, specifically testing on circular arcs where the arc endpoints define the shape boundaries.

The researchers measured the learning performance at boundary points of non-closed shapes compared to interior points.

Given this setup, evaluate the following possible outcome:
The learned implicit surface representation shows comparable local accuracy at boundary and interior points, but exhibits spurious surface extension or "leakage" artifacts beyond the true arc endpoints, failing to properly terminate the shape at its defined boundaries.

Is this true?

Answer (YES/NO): NO